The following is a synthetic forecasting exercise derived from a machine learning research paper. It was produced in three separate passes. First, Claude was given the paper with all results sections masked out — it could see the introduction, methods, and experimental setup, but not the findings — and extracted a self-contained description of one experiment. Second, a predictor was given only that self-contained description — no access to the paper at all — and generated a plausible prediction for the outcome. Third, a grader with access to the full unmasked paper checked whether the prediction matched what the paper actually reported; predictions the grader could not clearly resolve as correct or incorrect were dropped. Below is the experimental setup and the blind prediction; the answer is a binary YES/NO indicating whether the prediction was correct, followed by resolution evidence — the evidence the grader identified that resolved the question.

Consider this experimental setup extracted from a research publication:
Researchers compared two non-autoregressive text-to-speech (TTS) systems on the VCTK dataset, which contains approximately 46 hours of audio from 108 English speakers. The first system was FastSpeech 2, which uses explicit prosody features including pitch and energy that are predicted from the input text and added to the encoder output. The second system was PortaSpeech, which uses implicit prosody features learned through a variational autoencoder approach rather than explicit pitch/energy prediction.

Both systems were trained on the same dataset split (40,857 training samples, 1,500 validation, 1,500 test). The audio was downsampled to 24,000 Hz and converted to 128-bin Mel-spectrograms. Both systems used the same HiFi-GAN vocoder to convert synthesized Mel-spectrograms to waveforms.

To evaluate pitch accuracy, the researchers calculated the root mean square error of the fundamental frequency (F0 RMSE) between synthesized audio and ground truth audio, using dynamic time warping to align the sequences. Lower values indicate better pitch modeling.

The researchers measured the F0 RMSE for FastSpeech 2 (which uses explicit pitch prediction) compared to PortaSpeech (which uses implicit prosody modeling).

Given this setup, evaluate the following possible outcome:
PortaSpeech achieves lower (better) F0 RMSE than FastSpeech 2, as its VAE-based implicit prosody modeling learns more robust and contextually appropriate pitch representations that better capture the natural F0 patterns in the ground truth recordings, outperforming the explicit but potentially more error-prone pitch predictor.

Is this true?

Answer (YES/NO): NO